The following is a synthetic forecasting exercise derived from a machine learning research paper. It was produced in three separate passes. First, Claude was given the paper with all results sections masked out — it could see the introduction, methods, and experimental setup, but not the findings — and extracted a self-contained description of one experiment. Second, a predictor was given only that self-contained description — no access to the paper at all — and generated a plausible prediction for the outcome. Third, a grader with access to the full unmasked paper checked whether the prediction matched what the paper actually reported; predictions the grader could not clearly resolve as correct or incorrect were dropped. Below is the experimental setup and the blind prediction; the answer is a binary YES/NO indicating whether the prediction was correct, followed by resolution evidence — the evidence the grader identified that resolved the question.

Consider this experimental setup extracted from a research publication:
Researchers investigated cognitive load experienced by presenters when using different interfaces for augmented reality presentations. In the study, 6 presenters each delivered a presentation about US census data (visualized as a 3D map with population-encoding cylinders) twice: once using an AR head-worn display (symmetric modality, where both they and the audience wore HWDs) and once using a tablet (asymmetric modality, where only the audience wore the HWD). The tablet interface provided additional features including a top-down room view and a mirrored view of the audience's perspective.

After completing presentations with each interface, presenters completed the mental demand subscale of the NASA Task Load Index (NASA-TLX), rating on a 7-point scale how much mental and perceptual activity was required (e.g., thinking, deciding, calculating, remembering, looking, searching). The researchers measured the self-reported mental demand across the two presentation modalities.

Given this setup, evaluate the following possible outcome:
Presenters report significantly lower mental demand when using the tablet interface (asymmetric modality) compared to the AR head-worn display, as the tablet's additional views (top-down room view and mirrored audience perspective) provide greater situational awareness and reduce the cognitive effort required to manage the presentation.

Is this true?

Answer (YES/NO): NO